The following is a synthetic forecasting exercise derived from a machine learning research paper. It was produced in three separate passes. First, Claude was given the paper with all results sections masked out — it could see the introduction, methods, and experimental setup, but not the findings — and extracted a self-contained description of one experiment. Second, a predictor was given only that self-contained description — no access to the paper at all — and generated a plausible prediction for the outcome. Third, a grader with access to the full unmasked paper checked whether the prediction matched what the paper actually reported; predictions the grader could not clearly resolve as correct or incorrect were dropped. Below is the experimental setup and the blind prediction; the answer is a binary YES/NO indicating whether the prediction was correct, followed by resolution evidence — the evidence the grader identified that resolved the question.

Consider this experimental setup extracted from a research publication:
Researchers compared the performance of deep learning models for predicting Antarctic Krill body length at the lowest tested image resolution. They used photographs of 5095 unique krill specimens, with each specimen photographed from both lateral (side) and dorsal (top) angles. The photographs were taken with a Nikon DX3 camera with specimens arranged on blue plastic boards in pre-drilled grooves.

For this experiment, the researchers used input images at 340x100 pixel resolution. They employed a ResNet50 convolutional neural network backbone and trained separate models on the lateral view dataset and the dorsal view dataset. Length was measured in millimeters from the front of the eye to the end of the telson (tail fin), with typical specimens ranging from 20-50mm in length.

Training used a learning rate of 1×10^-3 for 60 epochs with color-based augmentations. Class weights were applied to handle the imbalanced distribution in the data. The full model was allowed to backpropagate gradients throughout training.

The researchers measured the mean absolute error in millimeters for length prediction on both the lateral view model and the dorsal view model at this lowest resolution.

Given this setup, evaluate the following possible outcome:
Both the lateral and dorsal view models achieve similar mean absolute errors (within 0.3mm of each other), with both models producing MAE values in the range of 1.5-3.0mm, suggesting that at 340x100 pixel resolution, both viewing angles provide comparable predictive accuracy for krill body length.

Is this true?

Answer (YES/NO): NO